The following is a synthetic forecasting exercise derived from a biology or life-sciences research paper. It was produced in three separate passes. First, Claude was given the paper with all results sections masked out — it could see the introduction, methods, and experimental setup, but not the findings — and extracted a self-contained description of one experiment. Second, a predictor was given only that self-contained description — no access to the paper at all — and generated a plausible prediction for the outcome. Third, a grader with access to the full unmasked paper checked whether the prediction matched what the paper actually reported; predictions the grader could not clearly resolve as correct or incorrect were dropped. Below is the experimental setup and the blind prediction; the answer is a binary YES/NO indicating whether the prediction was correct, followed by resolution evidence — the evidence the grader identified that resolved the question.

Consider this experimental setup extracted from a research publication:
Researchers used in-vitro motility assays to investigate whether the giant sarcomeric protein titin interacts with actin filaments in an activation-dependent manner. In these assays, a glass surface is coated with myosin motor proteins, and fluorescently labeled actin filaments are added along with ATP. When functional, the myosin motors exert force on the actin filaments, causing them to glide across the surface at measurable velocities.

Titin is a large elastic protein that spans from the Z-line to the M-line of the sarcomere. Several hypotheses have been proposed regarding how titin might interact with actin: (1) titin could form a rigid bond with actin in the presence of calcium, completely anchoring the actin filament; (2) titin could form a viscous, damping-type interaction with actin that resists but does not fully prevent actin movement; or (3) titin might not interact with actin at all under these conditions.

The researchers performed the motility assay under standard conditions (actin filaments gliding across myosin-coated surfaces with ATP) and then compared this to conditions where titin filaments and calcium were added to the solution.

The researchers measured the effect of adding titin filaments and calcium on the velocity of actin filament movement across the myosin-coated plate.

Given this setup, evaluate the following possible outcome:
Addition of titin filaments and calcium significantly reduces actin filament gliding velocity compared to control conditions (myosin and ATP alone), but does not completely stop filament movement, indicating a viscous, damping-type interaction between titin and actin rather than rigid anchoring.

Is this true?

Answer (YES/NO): YES